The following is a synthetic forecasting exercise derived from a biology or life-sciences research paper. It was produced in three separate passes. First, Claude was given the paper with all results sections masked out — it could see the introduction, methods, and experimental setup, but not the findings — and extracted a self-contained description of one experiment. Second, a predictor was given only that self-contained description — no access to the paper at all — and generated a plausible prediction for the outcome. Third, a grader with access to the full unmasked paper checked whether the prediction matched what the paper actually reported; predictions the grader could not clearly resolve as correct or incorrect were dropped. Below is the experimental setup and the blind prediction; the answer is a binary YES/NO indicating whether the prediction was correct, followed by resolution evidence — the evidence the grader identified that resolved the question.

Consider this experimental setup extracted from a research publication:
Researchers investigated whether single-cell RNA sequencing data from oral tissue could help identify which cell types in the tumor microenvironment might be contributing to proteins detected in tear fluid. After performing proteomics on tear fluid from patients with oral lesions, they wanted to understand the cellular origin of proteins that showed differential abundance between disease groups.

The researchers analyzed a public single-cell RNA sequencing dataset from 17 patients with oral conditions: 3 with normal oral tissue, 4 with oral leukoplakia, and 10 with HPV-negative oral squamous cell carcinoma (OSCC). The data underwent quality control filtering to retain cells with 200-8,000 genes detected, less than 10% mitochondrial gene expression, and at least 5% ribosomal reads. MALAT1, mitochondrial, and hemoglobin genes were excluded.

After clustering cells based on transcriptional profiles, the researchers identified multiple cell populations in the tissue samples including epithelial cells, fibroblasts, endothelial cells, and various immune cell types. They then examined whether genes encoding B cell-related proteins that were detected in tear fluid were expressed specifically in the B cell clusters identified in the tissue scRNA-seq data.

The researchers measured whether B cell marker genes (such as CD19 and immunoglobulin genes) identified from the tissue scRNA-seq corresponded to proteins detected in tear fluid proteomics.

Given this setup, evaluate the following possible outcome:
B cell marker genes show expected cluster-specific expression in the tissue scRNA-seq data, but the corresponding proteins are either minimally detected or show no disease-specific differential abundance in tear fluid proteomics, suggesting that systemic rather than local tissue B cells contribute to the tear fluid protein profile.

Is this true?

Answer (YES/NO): NO